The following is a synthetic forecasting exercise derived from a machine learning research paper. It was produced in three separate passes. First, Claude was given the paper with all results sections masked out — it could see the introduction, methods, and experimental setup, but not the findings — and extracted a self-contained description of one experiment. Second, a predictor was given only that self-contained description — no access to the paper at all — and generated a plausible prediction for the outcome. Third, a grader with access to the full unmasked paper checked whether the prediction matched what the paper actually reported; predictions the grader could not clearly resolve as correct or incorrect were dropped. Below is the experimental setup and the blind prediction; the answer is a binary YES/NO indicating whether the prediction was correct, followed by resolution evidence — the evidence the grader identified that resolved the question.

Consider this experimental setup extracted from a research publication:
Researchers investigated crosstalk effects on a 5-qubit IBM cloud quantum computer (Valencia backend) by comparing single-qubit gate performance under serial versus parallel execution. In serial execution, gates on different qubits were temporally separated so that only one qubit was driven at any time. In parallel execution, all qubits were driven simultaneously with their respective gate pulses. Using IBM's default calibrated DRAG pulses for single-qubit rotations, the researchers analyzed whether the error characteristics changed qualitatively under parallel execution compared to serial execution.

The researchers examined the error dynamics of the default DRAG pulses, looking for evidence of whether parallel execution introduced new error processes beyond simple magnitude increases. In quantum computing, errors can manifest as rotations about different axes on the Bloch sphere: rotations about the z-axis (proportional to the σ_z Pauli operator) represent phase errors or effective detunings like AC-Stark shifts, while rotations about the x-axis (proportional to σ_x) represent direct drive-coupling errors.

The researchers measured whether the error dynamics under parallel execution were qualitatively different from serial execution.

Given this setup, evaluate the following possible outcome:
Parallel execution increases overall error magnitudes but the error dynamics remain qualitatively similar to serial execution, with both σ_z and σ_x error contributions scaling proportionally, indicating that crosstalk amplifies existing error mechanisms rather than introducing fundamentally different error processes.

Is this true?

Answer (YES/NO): NO